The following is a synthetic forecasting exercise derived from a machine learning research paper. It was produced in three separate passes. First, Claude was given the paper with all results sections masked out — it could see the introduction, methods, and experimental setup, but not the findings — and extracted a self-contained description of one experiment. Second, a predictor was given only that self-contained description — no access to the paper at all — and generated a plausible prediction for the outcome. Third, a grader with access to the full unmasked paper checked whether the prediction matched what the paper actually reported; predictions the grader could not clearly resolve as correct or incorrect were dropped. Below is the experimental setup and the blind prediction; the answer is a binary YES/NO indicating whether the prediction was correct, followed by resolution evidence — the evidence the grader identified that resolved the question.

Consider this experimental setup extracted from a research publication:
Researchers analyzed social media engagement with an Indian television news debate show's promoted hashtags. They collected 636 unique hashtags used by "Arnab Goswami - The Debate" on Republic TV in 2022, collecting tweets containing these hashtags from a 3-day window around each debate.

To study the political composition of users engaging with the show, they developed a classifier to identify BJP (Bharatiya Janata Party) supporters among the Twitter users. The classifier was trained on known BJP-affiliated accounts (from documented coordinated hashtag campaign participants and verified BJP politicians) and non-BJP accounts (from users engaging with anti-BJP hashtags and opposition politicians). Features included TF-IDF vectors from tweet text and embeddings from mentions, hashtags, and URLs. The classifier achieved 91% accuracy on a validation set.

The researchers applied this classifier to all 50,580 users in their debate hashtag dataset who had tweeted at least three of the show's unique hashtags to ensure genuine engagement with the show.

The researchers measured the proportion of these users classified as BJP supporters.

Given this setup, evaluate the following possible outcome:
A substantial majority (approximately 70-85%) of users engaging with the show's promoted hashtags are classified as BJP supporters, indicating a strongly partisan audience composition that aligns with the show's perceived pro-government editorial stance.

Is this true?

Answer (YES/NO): NO